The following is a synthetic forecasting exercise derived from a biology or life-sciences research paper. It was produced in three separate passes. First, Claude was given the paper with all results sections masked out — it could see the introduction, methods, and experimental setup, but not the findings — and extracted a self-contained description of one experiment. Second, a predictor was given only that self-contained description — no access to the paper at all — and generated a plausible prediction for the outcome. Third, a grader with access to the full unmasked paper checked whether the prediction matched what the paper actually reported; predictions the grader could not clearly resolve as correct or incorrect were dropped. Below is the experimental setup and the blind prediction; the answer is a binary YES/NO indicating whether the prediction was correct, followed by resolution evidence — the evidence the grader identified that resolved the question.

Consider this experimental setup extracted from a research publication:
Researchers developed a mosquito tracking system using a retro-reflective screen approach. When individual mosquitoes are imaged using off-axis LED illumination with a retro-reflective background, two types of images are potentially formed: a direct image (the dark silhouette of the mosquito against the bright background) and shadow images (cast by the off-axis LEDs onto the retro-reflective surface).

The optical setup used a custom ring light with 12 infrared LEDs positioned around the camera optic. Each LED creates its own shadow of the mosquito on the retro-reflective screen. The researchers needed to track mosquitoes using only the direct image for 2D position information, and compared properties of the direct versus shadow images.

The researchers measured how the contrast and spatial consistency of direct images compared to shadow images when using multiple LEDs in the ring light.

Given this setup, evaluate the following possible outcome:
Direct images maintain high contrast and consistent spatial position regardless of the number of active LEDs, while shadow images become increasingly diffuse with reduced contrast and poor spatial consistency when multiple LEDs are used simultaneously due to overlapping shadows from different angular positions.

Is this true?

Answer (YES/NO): YES